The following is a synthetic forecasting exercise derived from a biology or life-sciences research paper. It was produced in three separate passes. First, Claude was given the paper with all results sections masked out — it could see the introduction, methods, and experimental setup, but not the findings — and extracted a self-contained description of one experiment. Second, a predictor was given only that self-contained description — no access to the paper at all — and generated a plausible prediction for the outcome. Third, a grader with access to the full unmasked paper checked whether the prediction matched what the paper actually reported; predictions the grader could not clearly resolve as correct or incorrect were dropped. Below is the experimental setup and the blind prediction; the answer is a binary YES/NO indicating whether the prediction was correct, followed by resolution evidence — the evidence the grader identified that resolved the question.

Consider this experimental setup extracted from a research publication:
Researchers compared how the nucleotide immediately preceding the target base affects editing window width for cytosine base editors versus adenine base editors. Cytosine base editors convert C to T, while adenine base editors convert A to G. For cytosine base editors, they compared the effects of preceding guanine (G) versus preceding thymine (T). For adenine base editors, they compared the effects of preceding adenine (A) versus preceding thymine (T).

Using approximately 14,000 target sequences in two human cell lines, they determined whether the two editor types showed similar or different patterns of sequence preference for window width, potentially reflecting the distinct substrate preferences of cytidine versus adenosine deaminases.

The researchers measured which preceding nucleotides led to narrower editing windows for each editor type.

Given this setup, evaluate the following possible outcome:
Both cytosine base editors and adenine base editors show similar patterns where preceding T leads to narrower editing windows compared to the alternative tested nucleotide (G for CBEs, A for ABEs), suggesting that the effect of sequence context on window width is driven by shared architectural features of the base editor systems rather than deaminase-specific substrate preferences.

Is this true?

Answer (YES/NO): NO